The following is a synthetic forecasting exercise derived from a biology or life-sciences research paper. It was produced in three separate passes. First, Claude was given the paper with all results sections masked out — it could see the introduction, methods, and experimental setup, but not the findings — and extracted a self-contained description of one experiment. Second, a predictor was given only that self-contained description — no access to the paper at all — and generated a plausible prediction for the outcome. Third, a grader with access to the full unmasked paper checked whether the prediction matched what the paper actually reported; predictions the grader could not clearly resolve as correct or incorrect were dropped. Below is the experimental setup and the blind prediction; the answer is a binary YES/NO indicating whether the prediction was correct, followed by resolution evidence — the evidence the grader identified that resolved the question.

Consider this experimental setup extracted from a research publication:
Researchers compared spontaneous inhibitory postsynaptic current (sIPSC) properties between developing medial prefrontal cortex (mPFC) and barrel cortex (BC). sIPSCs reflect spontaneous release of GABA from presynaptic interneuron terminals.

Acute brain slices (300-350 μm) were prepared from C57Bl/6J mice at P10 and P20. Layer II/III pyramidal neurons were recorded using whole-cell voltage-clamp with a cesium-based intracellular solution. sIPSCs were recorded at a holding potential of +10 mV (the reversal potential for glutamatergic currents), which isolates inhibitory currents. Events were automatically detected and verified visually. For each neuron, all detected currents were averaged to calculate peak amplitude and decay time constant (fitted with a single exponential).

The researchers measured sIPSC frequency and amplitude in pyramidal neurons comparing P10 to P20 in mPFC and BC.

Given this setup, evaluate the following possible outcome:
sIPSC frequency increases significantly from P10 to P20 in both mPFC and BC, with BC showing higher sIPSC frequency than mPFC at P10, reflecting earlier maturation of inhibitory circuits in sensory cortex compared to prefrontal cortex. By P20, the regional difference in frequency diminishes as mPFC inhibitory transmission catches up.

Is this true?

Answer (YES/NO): NO